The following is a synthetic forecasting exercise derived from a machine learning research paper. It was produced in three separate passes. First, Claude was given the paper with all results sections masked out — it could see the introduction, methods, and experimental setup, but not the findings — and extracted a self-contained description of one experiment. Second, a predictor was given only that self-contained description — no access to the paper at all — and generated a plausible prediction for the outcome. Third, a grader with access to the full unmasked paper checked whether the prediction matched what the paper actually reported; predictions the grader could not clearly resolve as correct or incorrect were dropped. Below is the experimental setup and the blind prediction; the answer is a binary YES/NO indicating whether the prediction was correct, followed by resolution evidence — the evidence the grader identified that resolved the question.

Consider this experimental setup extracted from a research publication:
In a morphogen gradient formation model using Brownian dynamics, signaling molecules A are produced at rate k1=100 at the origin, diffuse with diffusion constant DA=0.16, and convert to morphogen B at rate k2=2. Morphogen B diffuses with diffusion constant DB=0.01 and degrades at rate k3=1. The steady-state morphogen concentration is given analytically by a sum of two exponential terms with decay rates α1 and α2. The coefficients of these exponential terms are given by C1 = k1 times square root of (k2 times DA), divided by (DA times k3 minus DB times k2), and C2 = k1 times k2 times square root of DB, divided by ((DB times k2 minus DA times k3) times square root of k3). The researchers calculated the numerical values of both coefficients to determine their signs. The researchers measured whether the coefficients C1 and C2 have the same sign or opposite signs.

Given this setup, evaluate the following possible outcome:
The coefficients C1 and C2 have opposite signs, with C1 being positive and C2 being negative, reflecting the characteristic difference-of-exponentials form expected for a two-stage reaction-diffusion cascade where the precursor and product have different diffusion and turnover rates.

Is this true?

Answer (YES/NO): YES